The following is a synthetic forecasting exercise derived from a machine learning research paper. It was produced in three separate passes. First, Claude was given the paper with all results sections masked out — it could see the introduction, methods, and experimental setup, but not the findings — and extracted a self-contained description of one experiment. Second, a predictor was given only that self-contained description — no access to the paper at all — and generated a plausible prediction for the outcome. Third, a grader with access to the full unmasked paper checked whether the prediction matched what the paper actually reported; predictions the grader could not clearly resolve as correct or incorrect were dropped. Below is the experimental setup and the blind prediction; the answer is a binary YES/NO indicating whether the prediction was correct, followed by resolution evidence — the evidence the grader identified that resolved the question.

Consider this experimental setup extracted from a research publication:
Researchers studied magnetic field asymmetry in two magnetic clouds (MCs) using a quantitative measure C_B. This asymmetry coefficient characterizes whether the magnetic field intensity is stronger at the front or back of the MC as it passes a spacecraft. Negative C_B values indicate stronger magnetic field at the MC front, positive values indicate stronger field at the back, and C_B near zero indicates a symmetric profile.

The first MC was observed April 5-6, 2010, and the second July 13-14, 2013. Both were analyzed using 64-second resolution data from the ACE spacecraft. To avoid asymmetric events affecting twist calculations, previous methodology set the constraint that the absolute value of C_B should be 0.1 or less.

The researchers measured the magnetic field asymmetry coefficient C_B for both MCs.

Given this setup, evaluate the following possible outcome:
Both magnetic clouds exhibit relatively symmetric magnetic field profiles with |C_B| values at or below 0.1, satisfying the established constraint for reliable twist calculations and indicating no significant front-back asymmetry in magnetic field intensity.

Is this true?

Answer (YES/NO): YES